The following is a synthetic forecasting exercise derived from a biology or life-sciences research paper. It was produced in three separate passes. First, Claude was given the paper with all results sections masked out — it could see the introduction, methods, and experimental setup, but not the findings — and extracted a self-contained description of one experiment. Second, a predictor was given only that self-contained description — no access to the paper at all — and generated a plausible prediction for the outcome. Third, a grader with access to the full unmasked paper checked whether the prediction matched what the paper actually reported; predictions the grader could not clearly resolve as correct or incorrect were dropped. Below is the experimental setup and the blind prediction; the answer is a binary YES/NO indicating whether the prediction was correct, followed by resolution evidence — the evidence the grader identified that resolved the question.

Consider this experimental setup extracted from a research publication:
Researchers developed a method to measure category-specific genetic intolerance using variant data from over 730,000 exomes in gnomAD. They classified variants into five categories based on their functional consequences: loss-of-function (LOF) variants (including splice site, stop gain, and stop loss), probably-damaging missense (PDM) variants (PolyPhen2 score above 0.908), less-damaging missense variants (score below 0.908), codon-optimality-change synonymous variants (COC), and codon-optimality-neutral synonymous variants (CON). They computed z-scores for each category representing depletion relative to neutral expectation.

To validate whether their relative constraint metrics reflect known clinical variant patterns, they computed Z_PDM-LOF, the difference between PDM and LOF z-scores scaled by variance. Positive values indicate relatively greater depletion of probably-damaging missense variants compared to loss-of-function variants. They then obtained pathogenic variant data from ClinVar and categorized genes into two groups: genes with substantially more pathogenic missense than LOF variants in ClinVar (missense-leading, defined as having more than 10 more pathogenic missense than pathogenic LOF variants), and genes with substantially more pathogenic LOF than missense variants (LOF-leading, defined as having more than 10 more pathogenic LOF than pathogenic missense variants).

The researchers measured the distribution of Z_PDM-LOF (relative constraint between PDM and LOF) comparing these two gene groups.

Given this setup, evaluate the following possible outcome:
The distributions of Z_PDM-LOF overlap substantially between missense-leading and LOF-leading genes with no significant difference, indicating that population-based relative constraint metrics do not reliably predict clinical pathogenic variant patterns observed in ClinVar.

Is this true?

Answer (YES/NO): NO